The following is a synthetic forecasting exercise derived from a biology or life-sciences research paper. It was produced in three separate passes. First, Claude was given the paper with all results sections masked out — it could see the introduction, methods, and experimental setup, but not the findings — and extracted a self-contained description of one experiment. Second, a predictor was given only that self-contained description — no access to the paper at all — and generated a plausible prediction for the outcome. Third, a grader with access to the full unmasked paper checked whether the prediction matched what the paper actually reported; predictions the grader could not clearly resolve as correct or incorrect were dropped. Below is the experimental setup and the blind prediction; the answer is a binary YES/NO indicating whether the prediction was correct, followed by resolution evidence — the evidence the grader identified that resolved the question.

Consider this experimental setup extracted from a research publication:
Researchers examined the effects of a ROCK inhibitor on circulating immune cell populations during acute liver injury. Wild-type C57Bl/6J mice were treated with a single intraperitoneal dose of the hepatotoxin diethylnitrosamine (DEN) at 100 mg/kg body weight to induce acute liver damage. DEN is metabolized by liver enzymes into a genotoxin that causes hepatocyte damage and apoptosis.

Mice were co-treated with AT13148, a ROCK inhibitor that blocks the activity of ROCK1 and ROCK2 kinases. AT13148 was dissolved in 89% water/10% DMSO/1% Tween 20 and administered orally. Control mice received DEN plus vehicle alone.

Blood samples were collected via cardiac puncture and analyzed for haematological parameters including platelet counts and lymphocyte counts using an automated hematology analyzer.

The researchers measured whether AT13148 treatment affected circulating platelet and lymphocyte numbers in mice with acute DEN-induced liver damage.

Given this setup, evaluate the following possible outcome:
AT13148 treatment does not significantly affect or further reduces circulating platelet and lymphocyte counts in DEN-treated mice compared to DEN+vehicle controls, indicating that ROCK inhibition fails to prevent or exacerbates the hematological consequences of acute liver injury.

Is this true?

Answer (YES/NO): YES